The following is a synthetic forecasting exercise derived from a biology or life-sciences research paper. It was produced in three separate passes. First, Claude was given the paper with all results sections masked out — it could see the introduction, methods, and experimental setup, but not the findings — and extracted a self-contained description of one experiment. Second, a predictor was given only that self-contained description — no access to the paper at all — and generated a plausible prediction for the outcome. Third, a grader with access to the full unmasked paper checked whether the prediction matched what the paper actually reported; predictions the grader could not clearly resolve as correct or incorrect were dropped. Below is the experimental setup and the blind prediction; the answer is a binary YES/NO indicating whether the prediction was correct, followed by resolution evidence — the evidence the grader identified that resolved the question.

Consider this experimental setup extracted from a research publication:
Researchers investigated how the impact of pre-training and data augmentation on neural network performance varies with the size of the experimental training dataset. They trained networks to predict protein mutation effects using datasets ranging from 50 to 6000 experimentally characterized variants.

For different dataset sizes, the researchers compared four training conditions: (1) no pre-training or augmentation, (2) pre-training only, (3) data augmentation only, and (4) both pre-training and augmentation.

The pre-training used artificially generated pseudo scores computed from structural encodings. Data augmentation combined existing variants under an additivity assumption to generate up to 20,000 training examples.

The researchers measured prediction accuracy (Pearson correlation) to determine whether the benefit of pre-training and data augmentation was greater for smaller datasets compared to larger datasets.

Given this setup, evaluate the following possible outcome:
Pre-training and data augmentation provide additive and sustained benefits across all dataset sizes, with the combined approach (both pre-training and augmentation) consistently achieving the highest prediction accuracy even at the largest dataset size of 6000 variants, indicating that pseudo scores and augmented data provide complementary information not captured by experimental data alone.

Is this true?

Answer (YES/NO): NO